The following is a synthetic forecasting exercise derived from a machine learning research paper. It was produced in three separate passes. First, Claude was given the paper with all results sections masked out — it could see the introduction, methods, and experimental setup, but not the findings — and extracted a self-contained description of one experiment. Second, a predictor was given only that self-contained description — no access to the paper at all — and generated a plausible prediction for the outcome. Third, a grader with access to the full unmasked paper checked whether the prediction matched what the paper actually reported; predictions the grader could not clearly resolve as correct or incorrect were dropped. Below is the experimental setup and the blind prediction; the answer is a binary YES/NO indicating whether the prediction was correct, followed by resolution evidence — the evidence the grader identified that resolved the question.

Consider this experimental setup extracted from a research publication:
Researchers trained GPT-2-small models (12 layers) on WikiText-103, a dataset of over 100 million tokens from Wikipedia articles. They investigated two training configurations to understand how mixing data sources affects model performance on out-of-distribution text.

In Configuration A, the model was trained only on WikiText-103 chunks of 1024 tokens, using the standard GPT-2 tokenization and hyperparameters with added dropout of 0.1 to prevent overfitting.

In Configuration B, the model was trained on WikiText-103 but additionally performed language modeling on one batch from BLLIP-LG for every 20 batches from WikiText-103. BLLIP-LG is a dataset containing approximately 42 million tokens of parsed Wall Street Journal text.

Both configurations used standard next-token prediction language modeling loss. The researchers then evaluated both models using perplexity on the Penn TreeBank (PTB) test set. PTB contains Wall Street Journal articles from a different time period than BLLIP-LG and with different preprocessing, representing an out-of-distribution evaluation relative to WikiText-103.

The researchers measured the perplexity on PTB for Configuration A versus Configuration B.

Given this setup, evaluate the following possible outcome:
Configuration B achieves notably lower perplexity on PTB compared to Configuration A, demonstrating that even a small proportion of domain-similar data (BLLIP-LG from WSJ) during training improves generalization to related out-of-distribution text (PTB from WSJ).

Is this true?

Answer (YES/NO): YES